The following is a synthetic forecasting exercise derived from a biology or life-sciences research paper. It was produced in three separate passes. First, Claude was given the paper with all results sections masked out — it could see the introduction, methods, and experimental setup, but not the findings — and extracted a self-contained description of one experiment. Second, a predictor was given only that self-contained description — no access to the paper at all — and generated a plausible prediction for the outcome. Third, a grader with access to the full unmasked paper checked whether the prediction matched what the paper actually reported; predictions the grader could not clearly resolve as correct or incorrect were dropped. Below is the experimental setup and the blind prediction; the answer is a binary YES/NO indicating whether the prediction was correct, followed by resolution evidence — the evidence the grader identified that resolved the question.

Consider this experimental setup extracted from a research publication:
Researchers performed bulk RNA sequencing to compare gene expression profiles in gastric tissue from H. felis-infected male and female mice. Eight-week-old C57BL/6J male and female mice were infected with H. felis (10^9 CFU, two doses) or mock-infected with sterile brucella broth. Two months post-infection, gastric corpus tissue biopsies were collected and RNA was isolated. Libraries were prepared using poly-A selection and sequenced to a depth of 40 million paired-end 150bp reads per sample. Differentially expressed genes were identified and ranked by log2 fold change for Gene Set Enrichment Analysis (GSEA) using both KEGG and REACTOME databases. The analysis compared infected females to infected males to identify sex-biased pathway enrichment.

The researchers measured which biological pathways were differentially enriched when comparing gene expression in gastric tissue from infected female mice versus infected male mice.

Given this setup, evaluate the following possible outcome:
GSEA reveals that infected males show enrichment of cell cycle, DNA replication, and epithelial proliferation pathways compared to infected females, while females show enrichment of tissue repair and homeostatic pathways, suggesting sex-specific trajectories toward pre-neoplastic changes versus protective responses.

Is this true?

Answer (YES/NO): NO